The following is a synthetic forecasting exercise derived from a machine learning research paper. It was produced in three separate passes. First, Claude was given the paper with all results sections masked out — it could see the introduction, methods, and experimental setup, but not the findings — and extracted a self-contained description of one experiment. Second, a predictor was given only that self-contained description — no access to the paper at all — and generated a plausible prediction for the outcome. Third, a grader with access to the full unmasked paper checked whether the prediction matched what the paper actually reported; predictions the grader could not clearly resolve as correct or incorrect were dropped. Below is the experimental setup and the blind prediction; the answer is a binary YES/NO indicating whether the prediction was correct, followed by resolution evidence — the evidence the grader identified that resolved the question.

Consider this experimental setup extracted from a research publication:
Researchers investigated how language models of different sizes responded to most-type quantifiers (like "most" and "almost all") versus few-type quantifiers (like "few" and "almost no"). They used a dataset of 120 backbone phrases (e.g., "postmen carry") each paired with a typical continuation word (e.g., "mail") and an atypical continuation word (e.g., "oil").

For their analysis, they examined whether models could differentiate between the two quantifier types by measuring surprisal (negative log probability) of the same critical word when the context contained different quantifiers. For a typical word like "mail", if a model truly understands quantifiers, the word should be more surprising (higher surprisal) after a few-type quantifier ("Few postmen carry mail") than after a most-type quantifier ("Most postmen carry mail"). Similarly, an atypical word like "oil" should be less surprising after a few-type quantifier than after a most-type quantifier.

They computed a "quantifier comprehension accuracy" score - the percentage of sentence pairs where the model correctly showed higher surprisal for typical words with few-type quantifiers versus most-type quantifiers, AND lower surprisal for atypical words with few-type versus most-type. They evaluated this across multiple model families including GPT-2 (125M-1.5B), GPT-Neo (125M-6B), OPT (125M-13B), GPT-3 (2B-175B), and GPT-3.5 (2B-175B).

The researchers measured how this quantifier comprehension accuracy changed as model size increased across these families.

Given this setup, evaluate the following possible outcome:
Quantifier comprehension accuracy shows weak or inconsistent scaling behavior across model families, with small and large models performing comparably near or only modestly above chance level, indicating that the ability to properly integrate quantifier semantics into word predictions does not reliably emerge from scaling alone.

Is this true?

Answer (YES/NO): NO